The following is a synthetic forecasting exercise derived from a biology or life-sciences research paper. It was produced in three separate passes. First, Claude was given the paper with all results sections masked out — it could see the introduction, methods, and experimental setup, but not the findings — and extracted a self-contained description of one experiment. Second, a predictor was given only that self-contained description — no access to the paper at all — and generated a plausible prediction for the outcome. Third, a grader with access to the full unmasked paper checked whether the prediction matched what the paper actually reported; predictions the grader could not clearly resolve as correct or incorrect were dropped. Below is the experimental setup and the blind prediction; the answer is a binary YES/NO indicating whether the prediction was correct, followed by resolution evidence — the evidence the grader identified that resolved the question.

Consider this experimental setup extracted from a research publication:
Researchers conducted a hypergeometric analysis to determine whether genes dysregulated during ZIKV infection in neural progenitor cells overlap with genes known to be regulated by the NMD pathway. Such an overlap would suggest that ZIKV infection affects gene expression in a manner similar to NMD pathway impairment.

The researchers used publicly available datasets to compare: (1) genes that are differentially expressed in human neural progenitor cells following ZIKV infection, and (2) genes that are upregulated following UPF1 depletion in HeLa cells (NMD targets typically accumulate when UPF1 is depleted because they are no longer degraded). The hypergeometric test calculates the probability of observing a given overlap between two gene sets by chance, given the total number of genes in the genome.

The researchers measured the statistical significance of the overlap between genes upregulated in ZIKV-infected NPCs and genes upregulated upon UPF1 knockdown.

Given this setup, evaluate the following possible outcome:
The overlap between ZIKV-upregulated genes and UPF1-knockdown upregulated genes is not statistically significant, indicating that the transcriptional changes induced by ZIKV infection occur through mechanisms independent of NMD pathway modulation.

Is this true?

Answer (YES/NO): NO